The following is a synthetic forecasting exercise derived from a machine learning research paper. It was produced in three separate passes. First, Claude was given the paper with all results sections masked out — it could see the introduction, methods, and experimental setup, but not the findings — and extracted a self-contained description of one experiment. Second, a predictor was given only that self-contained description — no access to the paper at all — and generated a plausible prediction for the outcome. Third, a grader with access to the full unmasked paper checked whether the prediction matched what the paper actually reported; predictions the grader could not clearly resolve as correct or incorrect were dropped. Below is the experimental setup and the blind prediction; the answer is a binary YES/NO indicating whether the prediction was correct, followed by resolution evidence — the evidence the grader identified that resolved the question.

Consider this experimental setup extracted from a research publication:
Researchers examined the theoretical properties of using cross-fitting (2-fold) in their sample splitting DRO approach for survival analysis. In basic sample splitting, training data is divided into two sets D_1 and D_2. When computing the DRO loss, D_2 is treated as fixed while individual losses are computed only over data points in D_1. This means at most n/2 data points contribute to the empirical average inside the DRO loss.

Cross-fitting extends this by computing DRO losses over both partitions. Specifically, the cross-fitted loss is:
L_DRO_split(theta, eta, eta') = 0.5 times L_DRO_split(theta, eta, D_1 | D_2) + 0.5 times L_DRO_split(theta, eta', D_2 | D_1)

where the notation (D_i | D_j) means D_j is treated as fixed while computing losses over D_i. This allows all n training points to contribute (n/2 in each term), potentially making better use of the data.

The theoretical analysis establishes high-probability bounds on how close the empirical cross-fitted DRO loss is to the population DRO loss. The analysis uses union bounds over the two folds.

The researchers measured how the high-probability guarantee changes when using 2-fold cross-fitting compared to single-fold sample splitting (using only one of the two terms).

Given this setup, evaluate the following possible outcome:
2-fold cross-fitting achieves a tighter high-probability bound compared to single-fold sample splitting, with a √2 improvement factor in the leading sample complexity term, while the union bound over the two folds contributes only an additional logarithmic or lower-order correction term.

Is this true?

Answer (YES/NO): NO